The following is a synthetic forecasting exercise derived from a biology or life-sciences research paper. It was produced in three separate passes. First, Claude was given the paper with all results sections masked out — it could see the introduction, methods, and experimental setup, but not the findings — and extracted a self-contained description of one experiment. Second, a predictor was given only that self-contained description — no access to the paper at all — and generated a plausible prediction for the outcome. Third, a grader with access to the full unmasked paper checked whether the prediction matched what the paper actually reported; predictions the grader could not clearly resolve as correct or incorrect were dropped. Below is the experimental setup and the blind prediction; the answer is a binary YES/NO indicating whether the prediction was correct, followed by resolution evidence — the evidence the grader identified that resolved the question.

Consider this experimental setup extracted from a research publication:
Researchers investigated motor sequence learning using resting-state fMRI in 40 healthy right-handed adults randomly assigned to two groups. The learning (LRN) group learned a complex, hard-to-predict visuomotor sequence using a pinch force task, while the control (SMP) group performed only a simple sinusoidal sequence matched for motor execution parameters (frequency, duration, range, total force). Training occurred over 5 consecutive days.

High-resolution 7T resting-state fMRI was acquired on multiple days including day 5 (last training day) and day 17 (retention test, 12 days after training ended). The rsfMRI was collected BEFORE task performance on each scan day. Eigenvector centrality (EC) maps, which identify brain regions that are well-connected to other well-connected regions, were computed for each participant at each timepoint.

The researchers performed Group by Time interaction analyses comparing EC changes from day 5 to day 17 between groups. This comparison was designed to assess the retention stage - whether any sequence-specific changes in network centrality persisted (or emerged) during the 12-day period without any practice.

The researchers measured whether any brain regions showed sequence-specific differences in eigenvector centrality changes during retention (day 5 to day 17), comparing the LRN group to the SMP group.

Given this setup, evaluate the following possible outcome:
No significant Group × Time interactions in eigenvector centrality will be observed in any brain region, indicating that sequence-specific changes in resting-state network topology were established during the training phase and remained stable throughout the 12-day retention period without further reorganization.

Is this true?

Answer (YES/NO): NO